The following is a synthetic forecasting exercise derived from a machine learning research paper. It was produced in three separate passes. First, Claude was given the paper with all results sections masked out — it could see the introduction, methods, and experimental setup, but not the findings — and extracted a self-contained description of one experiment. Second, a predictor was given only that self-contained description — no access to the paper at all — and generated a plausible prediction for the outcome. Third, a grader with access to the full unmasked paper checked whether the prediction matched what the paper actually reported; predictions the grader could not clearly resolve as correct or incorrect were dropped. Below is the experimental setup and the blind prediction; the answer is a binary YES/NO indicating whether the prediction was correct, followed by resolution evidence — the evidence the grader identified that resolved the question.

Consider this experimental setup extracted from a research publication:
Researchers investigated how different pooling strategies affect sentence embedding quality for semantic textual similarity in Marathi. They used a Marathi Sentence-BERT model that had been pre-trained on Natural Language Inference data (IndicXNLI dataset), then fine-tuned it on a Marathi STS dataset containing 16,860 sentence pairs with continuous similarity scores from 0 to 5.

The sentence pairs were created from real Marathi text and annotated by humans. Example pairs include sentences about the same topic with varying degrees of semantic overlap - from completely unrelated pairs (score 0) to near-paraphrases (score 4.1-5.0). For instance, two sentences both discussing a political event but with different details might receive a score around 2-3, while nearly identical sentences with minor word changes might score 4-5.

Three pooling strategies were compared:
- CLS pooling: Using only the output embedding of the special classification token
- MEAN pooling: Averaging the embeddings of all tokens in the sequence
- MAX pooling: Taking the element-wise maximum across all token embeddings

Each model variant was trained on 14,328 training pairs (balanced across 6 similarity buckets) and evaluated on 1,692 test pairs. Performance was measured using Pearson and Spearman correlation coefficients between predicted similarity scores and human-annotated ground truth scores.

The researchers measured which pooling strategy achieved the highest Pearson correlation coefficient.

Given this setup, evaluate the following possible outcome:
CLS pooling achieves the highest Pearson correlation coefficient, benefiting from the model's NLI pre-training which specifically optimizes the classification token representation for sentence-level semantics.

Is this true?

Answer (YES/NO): NO